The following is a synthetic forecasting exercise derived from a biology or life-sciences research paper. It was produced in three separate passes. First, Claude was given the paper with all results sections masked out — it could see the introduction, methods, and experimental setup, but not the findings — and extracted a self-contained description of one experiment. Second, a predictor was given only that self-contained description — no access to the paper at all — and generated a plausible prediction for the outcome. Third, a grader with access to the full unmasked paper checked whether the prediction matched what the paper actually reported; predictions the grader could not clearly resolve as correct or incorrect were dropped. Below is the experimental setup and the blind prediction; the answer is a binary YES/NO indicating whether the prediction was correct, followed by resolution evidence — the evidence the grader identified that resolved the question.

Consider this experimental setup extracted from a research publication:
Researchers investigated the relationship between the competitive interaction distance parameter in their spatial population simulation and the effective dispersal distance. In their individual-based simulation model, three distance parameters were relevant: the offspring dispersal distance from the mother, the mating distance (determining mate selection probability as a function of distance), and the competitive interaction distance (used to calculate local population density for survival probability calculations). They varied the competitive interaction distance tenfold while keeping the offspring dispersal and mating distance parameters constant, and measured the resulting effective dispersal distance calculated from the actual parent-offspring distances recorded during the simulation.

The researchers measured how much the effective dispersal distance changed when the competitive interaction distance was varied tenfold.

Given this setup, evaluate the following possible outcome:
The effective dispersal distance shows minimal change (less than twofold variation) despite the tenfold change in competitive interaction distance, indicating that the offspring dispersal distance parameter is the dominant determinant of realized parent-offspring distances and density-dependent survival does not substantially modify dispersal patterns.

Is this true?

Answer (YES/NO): YES